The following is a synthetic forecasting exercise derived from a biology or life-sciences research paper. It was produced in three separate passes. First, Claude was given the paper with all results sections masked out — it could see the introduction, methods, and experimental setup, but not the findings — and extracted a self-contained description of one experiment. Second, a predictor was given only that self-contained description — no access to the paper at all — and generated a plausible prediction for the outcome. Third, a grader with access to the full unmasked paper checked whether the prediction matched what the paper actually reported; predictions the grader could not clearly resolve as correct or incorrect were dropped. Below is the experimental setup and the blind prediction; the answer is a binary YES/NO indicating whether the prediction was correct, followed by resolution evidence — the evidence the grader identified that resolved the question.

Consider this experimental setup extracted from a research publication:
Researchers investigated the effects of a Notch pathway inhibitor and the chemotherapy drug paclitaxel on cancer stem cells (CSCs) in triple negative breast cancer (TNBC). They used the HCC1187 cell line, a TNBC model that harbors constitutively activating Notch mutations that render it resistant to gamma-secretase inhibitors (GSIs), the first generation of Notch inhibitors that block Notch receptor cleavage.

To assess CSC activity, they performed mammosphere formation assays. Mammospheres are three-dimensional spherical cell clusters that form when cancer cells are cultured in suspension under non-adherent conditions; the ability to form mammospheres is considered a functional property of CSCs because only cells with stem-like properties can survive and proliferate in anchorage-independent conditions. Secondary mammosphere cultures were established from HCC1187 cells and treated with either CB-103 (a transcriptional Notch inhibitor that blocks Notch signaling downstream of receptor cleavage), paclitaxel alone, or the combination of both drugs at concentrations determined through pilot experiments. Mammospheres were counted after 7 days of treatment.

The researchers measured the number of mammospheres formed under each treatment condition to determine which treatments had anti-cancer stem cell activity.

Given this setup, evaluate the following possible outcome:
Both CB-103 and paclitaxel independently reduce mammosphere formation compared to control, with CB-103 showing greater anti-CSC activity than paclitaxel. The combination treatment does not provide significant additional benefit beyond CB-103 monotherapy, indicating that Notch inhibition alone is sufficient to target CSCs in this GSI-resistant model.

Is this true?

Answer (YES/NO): NO